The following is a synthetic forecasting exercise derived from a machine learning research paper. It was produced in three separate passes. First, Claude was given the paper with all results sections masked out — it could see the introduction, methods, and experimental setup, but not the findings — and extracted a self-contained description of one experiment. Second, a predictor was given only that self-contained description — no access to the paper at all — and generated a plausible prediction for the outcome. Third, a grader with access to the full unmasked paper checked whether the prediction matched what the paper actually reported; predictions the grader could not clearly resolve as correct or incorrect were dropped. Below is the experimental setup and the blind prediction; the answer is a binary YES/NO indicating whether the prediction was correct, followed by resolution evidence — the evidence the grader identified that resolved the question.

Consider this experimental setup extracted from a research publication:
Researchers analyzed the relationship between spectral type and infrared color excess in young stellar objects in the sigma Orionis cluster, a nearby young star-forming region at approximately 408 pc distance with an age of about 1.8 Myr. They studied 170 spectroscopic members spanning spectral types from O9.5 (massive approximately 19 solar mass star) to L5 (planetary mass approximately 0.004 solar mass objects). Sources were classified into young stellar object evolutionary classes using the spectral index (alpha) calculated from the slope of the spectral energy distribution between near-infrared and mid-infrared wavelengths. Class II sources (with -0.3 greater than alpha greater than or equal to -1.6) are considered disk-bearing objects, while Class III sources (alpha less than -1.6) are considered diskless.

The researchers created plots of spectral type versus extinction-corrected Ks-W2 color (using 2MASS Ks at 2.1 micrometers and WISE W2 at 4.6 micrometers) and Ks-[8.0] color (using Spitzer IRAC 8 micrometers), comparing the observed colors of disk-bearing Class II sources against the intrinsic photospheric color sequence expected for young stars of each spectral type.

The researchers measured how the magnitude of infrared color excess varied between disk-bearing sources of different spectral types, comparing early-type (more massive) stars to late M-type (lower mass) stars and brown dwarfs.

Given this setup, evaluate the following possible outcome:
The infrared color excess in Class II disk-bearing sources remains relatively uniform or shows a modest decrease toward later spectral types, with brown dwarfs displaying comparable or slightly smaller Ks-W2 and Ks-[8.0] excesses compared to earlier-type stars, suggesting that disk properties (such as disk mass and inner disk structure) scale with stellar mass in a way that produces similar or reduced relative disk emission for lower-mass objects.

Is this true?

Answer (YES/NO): YES